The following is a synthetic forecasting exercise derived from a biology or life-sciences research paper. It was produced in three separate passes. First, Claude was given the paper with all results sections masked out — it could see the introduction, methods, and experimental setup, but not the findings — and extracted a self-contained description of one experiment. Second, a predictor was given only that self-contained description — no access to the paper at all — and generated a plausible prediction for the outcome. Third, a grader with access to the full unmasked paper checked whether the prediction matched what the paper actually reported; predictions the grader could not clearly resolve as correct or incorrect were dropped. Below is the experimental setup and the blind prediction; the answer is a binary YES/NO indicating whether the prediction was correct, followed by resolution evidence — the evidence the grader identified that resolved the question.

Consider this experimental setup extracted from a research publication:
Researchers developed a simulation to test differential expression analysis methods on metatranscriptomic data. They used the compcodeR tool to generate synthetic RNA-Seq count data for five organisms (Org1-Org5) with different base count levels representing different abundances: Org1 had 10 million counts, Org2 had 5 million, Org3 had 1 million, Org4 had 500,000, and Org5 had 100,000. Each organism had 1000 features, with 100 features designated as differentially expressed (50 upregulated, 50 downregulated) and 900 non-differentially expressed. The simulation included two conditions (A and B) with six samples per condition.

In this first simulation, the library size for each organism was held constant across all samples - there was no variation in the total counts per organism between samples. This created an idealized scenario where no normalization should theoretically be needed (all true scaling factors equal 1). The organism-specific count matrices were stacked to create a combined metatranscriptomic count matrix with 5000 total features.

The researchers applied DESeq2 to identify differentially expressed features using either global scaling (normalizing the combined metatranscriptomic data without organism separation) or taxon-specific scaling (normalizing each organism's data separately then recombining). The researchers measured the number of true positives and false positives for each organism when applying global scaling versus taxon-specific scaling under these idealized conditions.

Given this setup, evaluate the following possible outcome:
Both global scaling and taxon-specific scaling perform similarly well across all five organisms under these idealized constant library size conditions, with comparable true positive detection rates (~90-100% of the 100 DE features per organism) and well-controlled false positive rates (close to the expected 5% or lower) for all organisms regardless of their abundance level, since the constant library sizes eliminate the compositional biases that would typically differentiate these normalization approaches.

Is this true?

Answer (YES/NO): NO